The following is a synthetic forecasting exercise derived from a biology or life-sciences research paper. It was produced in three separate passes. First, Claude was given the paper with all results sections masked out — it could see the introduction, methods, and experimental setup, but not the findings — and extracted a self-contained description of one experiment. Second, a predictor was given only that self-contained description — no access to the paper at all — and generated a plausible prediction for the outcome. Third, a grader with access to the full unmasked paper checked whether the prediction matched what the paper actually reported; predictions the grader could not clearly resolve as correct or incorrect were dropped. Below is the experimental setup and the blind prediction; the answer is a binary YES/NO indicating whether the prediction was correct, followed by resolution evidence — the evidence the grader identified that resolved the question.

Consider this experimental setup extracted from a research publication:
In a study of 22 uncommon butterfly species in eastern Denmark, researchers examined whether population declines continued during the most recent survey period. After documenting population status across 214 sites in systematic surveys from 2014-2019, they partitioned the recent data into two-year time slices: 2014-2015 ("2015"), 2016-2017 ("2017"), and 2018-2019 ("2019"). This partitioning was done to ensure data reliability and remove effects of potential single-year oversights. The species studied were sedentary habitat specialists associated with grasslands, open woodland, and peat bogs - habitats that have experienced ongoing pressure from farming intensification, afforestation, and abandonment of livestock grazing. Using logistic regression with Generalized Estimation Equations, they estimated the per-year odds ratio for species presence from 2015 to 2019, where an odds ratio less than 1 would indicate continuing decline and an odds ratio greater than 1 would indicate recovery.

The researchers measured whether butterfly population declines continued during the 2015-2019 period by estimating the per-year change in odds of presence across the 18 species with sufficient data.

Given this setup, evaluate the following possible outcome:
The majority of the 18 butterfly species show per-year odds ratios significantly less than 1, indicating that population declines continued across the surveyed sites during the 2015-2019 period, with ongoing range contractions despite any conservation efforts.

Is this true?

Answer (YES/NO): NO